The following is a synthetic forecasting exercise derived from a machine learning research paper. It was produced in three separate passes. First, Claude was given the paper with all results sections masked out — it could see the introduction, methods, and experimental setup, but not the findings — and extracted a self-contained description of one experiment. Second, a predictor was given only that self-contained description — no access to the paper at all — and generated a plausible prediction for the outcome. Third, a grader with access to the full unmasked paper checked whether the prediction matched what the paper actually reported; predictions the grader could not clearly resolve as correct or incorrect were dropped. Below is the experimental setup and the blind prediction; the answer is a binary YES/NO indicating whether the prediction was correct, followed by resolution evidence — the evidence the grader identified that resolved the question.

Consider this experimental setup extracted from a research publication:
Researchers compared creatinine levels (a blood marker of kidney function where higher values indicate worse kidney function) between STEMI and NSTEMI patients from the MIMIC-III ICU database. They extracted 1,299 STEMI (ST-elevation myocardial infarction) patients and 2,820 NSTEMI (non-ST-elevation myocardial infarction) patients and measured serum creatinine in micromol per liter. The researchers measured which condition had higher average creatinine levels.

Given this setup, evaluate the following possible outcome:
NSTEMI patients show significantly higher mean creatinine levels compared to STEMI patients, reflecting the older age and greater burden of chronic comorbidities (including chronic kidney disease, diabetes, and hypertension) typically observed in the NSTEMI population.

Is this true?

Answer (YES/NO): YES